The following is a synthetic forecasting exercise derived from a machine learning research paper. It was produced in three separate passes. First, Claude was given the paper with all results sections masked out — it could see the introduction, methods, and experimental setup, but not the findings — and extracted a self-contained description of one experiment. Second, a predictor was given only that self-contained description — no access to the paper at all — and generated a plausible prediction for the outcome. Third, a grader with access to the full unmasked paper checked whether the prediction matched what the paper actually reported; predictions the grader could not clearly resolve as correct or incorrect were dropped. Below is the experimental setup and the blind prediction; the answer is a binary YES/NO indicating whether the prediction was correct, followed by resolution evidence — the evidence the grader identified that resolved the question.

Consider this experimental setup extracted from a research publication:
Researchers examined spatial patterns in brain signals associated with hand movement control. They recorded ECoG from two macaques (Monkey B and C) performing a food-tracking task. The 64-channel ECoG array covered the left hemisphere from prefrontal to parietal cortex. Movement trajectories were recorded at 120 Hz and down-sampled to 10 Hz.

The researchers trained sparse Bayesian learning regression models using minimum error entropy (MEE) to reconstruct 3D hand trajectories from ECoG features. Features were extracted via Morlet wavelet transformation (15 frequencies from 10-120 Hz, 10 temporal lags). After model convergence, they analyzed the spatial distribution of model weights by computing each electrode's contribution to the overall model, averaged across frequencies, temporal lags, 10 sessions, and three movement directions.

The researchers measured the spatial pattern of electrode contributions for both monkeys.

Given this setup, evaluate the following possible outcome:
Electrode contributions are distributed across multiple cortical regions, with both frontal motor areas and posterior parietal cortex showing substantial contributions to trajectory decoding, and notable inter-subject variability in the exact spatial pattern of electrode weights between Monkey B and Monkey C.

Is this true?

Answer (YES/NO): NO